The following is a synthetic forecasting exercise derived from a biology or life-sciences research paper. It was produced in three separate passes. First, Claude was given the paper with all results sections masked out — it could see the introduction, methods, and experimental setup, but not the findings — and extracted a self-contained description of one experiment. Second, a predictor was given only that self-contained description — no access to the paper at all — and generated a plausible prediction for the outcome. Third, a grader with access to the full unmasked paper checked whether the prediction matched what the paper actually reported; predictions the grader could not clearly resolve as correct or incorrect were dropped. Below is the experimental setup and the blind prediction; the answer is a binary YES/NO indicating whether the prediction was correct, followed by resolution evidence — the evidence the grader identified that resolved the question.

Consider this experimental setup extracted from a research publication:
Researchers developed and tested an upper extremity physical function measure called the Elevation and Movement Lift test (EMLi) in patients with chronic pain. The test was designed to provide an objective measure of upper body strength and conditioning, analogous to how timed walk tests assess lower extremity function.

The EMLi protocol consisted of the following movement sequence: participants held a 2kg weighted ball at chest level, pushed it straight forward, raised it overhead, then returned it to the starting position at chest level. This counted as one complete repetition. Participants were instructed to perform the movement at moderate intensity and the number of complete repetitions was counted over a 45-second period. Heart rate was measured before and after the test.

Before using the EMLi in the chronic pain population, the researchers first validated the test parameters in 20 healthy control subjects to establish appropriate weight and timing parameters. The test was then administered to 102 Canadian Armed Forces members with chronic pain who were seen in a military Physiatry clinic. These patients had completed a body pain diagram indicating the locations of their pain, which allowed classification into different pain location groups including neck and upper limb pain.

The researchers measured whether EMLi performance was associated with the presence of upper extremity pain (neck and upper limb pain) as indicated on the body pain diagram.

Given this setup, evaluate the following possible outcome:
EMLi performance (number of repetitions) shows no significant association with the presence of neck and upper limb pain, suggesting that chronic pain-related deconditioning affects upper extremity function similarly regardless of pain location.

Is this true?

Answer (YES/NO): NO